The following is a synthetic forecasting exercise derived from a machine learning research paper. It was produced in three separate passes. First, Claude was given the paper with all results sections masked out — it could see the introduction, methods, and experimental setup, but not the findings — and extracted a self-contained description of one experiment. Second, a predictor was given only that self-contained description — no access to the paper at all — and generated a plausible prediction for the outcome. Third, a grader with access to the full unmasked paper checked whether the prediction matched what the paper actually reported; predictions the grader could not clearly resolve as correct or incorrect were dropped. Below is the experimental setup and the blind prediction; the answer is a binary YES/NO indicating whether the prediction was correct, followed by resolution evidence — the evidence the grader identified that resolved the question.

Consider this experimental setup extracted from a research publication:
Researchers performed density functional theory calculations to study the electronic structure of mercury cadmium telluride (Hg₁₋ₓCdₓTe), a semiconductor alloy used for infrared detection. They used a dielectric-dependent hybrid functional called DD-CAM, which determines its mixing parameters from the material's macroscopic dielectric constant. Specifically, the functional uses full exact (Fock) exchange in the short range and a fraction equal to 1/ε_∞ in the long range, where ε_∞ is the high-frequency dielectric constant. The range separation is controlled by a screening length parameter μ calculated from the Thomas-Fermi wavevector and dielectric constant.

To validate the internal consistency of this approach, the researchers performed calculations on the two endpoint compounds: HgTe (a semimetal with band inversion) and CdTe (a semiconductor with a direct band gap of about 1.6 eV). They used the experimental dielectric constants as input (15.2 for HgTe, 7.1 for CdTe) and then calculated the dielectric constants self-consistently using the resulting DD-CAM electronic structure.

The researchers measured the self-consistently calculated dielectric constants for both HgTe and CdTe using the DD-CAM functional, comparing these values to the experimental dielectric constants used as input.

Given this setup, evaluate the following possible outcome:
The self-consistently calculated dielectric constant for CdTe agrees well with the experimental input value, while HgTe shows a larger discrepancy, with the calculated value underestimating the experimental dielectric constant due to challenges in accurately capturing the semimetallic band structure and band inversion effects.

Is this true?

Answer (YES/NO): NO